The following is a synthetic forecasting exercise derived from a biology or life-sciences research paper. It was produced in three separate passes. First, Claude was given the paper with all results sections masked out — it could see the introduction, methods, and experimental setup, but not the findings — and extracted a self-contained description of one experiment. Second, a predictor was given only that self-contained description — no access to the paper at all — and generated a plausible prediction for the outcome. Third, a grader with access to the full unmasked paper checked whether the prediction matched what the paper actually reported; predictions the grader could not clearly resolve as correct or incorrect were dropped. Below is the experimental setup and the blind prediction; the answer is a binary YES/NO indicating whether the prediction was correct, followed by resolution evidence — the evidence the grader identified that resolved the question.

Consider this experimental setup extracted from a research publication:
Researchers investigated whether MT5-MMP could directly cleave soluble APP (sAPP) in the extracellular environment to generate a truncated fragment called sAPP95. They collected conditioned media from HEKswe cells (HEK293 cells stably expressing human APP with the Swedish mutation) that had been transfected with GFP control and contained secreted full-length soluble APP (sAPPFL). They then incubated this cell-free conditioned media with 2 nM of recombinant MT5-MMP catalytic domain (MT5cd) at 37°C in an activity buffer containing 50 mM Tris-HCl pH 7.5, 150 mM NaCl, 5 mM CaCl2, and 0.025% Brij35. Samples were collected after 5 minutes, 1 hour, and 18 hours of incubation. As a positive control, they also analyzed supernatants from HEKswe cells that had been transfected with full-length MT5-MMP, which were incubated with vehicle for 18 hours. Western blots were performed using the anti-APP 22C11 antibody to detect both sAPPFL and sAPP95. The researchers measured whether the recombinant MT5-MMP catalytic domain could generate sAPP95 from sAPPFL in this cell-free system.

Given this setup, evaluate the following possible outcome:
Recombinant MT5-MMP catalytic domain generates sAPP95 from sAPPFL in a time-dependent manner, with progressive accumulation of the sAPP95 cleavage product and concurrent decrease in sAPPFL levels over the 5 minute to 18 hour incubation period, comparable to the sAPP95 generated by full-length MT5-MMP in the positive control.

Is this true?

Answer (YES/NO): NO